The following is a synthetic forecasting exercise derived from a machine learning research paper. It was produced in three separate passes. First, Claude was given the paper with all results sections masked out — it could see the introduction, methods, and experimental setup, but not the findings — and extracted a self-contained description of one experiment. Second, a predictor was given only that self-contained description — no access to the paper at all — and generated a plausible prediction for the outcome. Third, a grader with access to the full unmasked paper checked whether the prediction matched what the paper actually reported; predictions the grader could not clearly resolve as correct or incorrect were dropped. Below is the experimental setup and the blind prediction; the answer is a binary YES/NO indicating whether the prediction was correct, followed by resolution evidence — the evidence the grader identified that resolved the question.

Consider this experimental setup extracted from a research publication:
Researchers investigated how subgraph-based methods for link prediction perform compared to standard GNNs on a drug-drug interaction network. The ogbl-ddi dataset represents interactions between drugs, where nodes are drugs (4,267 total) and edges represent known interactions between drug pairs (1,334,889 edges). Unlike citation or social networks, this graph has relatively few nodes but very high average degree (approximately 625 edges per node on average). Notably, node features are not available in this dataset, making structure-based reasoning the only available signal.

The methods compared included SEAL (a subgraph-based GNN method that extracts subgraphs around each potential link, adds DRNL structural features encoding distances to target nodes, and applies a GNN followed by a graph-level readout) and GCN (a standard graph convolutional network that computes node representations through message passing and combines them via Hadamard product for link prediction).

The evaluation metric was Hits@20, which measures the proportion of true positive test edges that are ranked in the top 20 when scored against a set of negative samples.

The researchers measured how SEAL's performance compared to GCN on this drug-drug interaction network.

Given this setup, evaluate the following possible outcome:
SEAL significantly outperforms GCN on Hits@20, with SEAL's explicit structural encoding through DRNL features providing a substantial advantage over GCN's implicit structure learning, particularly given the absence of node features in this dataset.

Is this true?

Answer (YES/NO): NO